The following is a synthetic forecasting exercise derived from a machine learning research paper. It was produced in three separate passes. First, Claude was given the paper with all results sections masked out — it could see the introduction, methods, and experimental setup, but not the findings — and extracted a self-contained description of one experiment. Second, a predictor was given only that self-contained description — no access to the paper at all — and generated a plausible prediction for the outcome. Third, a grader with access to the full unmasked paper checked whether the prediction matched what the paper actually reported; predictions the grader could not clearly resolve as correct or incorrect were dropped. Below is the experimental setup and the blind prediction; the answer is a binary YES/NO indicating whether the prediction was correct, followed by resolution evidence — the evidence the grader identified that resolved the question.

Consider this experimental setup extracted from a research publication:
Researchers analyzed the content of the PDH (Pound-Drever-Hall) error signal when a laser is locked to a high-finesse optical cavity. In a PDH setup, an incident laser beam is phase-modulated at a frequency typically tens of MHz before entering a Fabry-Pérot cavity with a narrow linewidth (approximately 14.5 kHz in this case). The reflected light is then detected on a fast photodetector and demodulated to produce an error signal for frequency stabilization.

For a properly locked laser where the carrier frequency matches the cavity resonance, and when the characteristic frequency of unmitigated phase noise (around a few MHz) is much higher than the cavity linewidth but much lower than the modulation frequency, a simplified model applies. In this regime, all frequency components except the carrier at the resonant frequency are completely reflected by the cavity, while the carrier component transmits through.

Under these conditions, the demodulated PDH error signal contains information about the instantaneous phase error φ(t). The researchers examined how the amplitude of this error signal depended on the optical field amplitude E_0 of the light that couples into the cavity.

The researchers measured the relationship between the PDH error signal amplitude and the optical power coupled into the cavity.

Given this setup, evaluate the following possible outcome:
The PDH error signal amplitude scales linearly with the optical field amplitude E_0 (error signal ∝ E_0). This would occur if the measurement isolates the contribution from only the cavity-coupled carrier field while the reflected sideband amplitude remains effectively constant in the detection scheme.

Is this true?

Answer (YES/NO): NO